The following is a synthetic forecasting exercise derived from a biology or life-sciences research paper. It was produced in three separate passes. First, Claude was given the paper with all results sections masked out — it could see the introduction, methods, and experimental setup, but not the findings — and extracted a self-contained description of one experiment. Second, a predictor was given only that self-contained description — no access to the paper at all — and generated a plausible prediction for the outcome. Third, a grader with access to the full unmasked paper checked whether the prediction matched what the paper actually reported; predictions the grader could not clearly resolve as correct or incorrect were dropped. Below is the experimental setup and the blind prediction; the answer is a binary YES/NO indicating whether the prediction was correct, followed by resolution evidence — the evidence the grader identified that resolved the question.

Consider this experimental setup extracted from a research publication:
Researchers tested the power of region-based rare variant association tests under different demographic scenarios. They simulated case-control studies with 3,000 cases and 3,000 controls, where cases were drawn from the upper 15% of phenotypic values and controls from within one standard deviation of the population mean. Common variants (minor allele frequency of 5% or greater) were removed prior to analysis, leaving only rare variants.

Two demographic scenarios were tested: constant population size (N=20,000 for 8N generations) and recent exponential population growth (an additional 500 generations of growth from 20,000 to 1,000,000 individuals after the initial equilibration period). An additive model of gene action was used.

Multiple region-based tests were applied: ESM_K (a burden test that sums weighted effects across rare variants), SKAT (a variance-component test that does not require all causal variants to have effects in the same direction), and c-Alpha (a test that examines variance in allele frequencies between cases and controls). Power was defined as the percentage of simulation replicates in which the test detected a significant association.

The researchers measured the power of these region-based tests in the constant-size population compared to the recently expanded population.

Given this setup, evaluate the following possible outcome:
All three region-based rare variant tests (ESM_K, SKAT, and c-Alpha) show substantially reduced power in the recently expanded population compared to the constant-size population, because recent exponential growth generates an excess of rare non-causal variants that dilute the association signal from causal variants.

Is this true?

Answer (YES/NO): YES